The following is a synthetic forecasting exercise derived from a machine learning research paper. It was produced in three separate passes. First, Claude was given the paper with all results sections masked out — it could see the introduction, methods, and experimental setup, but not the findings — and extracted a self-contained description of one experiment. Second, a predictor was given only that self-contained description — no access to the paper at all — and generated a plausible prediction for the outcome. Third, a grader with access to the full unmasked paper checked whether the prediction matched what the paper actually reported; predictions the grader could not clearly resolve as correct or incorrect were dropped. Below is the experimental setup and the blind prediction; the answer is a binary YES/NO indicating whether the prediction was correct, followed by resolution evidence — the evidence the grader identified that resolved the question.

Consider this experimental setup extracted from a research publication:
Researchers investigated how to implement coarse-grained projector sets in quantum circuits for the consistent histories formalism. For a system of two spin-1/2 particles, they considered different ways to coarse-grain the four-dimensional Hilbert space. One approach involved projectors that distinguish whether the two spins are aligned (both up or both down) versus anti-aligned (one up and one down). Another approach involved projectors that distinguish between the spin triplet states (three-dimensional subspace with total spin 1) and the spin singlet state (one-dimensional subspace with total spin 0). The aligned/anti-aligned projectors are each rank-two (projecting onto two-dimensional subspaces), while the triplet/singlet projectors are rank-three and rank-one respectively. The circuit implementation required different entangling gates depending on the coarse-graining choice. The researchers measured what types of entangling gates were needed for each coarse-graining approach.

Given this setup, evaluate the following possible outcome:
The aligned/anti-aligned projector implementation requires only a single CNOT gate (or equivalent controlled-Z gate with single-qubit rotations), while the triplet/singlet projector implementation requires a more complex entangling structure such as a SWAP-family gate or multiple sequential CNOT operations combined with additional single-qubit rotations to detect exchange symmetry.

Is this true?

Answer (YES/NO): NO